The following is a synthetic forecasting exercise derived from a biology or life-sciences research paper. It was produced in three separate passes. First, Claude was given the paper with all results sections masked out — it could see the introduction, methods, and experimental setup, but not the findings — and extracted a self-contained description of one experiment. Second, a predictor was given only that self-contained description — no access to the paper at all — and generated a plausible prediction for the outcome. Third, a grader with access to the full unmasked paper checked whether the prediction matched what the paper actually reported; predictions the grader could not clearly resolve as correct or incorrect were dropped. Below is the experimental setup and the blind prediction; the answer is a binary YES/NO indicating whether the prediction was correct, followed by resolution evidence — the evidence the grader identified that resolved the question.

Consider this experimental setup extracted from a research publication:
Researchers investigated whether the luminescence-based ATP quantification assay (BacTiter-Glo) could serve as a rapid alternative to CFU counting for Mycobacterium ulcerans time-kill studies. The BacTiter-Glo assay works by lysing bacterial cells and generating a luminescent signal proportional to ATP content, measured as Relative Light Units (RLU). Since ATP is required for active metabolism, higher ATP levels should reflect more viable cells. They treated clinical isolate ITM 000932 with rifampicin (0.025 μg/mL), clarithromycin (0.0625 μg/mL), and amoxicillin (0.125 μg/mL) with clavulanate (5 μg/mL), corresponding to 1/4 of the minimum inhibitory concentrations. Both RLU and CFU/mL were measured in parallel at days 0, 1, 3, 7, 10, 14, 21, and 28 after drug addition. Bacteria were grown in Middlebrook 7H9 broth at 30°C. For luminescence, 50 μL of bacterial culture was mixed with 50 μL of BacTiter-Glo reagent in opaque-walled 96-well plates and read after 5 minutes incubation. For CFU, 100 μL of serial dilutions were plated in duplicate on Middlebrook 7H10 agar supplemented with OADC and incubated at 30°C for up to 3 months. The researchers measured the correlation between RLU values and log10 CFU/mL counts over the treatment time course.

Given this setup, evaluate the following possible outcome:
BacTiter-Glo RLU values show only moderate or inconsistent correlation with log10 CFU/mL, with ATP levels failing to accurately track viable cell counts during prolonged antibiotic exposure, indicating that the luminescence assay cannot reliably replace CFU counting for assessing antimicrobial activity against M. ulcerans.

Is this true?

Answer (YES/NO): NO